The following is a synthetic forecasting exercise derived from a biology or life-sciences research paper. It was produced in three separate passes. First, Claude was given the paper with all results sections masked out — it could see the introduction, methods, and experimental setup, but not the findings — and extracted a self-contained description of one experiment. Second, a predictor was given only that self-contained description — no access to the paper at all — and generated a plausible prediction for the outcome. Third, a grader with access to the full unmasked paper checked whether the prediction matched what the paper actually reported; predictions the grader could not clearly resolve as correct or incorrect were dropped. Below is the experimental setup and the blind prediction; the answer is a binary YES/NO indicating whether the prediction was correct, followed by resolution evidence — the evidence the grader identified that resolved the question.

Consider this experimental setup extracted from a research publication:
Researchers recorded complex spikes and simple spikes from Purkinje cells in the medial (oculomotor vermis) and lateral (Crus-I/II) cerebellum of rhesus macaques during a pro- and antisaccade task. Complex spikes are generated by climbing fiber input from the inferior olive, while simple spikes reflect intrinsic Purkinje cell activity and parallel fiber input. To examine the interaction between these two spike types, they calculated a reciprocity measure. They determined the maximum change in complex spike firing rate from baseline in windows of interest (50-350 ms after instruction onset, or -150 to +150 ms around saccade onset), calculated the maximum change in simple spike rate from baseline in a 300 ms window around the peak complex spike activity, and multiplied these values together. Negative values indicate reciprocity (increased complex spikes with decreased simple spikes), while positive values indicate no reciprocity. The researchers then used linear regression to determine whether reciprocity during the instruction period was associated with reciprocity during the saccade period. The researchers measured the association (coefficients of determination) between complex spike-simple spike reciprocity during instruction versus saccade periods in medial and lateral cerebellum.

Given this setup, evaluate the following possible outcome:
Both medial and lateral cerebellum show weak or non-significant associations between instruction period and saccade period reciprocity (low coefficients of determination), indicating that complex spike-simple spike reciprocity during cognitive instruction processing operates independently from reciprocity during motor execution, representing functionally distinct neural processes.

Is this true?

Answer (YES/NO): NO